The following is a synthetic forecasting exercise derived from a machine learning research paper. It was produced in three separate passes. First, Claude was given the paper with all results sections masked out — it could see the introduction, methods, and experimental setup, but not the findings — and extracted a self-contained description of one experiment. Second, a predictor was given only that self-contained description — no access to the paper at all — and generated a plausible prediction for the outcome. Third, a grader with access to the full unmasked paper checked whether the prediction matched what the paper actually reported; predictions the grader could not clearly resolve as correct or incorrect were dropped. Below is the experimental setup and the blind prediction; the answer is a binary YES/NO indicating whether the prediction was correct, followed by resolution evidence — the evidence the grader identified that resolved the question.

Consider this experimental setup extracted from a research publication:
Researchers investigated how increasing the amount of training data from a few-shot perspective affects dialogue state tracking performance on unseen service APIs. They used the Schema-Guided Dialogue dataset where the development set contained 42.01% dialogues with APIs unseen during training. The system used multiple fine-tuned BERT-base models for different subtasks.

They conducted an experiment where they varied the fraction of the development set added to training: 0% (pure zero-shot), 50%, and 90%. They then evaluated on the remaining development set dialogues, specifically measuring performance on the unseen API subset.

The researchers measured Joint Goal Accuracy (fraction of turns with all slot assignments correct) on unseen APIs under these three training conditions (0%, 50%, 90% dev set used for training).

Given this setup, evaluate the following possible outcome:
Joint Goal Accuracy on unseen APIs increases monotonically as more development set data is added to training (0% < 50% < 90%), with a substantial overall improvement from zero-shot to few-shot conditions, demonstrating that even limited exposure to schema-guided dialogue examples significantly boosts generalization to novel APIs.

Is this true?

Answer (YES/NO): YES